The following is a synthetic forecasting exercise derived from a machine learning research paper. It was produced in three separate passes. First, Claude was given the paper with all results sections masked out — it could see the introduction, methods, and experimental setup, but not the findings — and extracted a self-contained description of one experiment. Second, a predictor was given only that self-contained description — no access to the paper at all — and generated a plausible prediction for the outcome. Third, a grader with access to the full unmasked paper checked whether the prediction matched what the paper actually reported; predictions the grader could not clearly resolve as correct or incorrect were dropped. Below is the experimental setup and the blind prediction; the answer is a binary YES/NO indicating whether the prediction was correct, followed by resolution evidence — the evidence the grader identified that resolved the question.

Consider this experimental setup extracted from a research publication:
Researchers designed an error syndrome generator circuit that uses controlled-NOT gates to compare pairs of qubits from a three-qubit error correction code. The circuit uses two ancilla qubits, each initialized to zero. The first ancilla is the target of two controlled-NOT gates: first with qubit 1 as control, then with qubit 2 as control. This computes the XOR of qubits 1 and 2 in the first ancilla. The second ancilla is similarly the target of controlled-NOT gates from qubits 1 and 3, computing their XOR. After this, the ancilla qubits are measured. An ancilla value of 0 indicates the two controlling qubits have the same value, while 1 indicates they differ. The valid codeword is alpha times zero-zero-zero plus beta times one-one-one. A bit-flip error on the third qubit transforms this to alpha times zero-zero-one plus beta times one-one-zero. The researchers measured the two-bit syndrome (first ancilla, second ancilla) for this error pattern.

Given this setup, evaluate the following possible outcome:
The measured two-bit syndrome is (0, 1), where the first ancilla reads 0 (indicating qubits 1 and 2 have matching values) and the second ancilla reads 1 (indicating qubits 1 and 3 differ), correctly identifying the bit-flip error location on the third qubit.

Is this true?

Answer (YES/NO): YES